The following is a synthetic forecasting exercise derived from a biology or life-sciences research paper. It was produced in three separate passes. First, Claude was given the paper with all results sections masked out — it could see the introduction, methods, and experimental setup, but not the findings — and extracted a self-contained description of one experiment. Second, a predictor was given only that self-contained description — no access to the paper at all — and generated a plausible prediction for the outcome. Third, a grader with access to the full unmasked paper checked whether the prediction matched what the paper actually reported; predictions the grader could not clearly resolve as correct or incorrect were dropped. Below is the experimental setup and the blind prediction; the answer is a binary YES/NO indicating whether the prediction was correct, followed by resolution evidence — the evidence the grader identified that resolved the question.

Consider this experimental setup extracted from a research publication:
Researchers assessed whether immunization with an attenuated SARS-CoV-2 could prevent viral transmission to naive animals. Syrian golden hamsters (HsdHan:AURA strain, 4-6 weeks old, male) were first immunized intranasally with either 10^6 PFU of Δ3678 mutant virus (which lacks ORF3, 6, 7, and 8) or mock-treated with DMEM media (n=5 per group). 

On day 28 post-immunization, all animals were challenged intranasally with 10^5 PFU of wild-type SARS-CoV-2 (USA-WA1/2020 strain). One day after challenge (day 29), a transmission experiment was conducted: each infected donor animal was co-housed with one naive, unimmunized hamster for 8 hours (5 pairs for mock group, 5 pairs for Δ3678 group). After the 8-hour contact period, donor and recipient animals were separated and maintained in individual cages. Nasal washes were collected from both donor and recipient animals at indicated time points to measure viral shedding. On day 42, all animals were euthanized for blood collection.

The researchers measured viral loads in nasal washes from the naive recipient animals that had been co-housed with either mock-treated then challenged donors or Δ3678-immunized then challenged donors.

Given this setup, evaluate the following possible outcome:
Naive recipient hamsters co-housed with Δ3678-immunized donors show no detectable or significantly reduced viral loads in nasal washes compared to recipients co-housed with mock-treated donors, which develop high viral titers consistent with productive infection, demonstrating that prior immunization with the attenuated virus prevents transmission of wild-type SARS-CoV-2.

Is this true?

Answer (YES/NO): YES